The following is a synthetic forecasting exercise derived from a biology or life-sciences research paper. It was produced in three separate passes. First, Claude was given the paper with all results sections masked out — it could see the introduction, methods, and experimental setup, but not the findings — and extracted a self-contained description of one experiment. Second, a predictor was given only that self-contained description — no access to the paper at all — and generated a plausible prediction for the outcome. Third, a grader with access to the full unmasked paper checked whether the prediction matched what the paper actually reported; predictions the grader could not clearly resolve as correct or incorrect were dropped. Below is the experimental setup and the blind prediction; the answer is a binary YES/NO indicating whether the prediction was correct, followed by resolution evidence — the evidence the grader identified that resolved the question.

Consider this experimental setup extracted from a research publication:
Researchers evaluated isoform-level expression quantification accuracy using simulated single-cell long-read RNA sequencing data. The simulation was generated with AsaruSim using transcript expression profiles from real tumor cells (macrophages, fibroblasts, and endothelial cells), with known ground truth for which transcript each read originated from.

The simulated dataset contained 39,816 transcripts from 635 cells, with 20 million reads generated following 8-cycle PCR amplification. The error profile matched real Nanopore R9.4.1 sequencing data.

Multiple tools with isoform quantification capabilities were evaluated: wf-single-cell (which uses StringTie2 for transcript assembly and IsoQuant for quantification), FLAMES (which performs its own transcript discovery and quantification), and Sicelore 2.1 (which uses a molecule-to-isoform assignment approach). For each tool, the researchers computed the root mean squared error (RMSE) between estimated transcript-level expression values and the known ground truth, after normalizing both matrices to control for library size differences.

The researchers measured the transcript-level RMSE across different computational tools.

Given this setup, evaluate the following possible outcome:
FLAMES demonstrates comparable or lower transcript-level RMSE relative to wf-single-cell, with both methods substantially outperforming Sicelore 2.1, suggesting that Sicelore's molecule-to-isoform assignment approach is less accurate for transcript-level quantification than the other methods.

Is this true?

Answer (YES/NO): NO